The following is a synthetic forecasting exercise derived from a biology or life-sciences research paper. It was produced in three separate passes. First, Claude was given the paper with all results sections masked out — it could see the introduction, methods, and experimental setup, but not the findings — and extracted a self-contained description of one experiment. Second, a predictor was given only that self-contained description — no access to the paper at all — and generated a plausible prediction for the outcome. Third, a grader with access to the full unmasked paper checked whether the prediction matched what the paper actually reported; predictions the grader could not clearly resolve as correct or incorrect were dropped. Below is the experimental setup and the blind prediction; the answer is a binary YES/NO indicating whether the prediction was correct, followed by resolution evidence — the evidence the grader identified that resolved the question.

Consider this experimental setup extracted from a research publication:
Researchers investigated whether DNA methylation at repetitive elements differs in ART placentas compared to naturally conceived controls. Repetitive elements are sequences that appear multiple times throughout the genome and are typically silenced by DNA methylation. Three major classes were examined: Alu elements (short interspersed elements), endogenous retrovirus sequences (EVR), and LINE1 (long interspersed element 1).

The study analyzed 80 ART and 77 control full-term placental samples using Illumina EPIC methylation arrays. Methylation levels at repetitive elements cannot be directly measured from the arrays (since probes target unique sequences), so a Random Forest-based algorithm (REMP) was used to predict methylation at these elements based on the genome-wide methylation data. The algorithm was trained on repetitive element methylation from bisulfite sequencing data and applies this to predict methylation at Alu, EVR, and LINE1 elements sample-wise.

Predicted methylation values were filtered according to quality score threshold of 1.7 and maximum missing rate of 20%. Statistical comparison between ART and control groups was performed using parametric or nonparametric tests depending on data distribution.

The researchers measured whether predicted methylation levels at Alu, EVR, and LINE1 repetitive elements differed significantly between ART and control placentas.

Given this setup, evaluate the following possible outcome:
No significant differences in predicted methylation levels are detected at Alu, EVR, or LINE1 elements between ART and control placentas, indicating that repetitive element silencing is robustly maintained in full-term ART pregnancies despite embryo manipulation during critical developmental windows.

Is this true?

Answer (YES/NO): YES